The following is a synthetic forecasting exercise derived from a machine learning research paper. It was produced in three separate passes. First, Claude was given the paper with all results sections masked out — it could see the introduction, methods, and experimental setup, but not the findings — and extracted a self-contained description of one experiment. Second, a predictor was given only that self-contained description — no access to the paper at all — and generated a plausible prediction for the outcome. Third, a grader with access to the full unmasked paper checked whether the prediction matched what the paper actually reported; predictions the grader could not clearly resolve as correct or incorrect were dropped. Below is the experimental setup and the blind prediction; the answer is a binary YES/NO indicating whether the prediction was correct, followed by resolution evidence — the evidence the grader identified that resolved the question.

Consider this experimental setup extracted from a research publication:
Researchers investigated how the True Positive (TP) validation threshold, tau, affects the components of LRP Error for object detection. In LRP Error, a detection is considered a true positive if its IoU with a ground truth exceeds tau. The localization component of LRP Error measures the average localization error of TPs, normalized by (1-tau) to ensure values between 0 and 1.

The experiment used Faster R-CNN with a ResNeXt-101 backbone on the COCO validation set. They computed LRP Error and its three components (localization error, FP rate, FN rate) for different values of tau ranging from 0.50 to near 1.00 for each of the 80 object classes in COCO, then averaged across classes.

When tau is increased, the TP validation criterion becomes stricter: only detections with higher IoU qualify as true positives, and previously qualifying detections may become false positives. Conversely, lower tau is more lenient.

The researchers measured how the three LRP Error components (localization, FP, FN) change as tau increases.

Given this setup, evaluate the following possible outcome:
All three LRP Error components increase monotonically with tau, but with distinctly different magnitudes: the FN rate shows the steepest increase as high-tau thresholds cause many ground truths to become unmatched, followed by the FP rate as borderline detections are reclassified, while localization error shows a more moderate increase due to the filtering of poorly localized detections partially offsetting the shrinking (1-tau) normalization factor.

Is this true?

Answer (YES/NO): NO